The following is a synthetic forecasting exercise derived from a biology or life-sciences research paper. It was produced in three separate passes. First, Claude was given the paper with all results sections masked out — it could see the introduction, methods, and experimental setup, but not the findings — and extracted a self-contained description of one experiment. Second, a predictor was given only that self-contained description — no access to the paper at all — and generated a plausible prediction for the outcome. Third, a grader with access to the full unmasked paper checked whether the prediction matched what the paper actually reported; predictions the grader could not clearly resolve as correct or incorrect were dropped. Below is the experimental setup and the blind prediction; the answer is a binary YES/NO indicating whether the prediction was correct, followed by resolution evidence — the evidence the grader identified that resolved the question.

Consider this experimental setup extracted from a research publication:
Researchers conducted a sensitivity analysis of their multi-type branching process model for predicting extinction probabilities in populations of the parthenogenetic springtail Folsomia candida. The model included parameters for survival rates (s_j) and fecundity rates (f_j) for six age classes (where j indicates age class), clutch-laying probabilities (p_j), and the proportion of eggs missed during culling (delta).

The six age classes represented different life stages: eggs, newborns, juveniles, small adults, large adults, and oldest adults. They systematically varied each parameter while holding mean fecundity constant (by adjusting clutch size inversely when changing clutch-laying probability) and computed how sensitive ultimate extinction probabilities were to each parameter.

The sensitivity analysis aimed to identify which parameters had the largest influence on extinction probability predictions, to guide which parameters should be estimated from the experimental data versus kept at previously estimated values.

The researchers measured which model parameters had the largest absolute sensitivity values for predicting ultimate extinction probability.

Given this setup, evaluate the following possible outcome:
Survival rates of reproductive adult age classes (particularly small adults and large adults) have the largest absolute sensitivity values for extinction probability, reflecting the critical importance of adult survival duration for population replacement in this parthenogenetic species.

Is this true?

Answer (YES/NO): NO